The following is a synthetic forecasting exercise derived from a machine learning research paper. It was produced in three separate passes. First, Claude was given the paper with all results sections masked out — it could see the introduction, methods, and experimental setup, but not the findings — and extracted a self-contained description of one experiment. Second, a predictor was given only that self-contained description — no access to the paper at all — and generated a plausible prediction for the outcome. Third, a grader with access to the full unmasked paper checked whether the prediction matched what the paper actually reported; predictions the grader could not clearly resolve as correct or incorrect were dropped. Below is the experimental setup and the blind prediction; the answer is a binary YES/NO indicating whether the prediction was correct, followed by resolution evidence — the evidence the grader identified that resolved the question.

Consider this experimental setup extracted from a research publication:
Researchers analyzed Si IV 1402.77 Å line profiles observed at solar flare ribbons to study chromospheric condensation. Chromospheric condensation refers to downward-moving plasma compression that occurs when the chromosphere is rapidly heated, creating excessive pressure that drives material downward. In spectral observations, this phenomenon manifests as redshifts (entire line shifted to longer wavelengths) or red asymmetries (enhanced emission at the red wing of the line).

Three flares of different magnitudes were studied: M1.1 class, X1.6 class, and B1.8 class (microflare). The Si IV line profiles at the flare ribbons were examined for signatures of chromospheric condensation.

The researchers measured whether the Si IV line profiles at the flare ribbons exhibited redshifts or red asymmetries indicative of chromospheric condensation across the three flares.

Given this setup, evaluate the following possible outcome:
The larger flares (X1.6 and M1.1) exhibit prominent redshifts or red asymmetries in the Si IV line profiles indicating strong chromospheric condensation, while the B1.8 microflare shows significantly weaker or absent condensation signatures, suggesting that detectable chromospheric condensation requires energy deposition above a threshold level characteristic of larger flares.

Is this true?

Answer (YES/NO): NO